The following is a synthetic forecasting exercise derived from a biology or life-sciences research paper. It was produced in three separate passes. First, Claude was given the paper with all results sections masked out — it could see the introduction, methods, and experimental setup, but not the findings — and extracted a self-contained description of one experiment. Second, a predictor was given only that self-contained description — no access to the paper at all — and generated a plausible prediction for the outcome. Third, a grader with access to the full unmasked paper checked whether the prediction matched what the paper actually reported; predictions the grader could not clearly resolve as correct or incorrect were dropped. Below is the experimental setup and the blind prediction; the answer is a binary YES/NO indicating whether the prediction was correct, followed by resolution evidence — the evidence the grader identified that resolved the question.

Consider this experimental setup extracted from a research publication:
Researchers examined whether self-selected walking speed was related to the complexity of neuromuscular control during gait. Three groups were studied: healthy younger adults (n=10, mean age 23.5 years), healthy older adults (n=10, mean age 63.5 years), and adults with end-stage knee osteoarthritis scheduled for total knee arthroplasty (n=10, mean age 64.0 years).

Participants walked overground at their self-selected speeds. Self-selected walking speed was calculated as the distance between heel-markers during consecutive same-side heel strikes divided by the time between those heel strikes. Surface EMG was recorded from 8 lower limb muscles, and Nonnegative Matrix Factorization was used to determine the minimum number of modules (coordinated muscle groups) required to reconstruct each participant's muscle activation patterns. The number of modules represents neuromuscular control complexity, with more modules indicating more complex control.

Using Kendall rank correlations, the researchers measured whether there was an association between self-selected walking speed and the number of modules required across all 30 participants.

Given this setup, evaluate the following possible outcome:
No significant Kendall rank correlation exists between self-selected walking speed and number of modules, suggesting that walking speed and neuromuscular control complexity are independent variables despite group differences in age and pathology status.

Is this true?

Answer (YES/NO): NO